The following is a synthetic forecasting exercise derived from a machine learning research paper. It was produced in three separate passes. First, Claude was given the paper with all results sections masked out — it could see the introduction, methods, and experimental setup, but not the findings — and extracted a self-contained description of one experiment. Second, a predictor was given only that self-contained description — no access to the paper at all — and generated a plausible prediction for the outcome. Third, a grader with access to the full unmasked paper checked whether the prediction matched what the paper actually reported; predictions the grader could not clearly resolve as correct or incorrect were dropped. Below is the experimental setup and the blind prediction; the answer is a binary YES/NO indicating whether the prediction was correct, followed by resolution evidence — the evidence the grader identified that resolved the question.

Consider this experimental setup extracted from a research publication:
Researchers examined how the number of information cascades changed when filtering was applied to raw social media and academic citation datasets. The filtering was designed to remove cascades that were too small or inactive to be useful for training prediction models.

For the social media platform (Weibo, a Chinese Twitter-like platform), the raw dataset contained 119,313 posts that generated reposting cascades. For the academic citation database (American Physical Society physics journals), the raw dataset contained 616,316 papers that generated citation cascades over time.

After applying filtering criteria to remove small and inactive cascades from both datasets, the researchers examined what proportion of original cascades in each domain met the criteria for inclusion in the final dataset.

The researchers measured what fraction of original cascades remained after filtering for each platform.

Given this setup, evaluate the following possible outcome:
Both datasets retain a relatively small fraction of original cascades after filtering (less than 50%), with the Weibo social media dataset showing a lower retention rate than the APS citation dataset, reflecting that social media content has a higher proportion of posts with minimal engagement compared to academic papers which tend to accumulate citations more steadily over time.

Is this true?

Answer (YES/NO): NO